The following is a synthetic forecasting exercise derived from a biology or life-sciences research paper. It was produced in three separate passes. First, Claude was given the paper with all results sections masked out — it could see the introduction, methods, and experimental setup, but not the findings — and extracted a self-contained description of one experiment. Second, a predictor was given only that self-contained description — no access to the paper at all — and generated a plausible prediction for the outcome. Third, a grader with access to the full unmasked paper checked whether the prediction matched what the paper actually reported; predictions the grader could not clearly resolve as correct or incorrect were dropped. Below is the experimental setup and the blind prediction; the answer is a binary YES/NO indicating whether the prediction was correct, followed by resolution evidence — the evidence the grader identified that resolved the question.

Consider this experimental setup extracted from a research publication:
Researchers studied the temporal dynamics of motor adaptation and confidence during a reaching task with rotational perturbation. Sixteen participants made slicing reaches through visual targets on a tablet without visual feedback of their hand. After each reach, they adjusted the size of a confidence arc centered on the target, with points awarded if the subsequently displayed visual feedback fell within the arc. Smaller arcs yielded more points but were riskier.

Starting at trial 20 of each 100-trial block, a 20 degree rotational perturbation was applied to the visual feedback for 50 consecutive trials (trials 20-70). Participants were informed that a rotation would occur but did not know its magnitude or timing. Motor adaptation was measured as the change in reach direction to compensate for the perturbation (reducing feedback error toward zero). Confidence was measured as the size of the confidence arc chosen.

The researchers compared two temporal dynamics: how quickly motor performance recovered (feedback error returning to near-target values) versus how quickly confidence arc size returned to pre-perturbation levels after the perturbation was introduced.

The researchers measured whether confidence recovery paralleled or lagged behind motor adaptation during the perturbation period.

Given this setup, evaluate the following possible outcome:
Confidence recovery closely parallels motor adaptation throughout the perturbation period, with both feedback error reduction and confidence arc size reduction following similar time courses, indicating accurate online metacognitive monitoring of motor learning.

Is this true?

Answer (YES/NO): NO